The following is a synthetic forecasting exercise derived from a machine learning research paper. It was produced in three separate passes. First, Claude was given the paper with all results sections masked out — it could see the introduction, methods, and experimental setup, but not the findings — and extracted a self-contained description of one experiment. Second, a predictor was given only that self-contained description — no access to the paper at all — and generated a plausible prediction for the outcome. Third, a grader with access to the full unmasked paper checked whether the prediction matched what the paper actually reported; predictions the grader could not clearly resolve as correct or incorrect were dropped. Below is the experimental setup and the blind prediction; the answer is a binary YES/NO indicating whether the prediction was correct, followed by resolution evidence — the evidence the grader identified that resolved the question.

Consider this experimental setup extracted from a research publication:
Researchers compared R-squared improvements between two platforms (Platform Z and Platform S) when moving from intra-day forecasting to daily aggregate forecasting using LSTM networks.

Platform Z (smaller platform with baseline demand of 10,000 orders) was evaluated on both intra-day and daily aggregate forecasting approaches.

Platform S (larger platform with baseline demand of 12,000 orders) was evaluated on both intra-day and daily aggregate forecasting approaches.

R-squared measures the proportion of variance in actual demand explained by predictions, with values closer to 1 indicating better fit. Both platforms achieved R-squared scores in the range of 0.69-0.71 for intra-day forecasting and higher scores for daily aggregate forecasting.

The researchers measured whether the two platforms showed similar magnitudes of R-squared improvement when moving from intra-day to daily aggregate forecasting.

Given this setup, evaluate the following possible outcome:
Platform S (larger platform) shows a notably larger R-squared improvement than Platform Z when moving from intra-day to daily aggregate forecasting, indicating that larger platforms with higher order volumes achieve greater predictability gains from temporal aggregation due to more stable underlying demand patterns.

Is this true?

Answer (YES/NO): NO